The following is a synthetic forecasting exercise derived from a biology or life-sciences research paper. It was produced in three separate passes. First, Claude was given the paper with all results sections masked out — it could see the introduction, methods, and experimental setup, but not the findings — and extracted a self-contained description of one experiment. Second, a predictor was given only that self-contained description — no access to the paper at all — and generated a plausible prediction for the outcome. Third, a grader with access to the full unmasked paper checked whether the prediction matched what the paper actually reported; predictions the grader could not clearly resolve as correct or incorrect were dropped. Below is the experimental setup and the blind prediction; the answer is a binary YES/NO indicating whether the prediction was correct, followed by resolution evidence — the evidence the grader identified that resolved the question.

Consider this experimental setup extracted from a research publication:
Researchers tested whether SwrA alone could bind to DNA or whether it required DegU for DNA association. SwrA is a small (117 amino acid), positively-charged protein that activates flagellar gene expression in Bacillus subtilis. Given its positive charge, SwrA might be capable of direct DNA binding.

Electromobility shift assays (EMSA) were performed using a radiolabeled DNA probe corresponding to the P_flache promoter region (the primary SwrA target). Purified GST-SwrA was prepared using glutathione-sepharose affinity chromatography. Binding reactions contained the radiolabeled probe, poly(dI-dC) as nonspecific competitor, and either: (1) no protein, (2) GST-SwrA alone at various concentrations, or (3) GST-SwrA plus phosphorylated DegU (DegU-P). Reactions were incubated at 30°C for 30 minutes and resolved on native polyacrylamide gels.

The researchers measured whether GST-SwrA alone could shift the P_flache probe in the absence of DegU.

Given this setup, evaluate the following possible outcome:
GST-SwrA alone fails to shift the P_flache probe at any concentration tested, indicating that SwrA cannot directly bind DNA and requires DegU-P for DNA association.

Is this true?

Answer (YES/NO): NO